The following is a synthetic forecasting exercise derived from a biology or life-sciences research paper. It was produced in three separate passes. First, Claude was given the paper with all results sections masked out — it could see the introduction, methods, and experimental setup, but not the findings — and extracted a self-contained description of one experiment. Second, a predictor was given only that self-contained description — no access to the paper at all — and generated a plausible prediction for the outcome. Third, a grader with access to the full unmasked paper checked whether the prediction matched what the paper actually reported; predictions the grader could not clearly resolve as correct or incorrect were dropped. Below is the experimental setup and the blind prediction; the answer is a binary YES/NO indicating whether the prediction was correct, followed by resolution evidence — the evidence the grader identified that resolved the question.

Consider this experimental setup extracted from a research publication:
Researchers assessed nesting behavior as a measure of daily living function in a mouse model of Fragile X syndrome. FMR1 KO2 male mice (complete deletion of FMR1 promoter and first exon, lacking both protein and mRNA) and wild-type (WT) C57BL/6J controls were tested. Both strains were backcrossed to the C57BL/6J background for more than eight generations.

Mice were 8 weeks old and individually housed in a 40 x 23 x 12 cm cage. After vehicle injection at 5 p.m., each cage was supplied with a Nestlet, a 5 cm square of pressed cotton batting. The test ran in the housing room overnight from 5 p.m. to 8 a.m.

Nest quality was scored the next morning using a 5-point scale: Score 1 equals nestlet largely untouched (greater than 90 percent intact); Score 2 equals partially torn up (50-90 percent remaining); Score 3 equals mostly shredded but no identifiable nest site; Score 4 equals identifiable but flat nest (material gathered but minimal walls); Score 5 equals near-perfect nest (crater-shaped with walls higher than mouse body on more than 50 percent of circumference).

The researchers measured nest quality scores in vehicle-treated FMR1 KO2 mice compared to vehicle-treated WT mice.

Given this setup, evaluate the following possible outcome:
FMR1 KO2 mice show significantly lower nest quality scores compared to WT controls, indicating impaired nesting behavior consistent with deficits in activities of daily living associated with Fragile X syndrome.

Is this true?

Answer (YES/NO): YES